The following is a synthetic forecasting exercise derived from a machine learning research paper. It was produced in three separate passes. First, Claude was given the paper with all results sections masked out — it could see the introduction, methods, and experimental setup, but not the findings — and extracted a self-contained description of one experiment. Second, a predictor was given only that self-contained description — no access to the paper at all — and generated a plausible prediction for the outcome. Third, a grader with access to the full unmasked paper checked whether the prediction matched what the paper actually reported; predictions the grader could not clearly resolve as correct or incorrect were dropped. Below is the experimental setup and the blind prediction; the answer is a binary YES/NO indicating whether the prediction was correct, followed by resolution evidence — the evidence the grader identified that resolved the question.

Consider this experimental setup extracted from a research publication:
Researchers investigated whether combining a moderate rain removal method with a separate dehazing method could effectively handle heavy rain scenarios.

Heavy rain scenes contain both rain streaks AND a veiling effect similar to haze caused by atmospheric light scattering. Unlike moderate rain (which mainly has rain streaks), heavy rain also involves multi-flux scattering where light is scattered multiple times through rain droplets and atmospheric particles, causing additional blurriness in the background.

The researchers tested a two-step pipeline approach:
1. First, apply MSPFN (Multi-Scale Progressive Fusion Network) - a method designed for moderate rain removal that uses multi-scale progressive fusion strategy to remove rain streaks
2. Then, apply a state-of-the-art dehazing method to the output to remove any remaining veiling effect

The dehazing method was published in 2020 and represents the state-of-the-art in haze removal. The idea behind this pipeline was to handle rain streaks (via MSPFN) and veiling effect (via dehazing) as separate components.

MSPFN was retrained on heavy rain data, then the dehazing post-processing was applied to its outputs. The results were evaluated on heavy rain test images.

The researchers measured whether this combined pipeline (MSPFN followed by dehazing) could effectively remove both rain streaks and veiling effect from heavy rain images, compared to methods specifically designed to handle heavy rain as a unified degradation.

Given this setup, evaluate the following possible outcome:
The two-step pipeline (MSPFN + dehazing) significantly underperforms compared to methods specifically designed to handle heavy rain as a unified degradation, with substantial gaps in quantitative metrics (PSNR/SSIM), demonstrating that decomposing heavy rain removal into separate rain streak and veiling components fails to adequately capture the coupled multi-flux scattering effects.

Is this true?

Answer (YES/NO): YES